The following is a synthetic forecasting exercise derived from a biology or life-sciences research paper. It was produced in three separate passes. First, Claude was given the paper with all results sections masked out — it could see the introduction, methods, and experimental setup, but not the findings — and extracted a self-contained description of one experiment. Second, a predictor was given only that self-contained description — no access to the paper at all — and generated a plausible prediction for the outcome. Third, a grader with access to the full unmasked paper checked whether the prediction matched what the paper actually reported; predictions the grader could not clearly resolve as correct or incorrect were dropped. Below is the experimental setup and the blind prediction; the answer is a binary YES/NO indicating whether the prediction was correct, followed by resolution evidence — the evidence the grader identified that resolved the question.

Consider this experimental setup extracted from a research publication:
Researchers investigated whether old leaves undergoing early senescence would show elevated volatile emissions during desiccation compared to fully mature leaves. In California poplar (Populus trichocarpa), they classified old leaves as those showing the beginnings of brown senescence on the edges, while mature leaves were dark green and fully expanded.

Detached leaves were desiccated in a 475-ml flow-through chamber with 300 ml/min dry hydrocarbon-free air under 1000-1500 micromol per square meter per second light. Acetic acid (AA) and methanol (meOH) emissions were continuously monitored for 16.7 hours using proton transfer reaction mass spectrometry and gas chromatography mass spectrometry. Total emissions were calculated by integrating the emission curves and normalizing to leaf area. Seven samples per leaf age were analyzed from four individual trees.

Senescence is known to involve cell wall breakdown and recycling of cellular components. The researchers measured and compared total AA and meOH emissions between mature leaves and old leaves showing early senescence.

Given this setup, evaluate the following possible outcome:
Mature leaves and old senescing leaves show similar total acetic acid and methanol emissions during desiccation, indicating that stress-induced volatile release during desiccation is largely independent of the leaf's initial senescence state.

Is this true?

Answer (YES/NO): NO